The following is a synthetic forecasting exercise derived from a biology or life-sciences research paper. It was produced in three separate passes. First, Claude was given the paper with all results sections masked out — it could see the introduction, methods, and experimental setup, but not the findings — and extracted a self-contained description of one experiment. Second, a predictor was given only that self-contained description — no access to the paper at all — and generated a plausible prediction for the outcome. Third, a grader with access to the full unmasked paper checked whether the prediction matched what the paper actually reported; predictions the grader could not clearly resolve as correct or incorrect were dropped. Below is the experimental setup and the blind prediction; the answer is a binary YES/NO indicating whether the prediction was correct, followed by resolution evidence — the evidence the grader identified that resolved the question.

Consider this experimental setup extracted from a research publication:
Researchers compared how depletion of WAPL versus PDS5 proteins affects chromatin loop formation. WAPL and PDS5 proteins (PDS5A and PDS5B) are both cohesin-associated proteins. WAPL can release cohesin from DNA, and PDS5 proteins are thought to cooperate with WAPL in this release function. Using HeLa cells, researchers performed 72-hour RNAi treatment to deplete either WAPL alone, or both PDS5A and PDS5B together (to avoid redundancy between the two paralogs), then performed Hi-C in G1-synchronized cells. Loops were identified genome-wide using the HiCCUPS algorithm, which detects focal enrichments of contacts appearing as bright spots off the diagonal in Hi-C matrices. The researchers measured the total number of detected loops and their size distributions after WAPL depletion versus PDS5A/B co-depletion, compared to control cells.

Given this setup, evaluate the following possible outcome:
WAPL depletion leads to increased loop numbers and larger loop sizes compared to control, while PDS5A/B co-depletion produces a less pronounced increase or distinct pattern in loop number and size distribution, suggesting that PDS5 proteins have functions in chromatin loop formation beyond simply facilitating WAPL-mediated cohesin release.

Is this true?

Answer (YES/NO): YES